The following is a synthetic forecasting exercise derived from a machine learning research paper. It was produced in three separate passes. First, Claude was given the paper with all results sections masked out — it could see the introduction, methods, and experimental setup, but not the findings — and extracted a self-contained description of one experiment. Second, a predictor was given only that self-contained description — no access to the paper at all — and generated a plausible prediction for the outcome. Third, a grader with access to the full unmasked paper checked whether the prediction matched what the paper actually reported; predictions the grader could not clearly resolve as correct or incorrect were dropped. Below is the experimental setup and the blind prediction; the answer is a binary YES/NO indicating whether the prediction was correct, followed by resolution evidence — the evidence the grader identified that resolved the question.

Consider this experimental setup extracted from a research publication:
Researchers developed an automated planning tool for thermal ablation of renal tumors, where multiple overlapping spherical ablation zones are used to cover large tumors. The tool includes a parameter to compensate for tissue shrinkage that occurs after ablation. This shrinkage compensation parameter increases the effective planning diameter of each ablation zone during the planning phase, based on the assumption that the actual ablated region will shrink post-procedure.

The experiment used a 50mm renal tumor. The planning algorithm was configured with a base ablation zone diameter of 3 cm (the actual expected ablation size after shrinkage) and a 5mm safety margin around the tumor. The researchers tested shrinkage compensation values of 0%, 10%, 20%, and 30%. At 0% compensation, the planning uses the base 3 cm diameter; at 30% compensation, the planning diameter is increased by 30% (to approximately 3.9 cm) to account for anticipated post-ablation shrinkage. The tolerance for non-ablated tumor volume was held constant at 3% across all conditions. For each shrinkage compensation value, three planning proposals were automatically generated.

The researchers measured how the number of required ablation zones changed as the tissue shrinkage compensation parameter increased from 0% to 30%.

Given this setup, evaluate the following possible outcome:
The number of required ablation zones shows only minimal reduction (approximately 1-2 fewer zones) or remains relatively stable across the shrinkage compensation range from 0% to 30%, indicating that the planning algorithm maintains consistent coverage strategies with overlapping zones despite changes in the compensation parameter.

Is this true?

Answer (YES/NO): NO